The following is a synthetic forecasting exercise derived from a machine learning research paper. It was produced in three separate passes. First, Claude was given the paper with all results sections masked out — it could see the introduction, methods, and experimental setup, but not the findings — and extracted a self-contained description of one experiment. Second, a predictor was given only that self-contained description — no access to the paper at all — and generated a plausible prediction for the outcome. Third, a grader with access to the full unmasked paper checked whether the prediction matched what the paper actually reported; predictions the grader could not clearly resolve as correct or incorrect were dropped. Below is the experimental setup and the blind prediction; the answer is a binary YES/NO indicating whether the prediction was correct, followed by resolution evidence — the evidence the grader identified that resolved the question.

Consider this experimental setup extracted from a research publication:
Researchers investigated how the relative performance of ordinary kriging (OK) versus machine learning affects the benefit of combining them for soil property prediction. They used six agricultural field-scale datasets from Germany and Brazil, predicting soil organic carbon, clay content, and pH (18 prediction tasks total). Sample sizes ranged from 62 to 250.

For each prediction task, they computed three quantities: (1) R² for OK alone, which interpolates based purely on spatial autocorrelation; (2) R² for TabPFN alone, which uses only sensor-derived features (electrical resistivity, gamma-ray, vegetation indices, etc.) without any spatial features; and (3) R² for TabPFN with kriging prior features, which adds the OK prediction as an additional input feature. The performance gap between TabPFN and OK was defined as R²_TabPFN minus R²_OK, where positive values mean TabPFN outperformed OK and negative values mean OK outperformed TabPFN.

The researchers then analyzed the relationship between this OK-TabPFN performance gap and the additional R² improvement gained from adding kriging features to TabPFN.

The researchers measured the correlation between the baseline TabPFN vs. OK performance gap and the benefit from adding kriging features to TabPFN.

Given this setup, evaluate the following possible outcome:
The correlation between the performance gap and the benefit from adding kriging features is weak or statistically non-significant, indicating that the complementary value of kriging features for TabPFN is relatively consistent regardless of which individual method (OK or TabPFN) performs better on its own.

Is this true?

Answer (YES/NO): NO